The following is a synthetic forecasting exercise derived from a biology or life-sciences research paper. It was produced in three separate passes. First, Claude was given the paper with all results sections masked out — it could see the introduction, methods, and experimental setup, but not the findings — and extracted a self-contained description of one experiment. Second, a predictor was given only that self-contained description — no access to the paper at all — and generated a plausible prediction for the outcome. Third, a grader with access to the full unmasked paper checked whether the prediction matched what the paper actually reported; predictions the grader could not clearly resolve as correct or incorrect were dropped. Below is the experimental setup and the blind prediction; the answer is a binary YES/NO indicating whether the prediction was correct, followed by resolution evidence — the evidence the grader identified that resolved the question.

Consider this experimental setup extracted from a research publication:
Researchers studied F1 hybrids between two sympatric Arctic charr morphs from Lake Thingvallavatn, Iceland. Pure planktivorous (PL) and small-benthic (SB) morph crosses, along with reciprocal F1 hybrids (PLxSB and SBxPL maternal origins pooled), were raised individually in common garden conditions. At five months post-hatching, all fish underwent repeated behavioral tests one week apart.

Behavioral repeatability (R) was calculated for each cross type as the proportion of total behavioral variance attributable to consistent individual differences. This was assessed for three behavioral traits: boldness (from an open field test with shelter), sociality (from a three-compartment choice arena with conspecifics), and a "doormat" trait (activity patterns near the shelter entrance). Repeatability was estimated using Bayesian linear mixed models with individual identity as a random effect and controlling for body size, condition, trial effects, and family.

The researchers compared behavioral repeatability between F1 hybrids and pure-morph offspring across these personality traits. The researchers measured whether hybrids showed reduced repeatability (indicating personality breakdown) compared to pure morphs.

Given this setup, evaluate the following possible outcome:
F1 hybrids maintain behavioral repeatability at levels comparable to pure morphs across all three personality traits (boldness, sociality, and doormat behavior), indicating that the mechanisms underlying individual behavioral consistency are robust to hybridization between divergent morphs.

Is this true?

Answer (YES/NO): NO